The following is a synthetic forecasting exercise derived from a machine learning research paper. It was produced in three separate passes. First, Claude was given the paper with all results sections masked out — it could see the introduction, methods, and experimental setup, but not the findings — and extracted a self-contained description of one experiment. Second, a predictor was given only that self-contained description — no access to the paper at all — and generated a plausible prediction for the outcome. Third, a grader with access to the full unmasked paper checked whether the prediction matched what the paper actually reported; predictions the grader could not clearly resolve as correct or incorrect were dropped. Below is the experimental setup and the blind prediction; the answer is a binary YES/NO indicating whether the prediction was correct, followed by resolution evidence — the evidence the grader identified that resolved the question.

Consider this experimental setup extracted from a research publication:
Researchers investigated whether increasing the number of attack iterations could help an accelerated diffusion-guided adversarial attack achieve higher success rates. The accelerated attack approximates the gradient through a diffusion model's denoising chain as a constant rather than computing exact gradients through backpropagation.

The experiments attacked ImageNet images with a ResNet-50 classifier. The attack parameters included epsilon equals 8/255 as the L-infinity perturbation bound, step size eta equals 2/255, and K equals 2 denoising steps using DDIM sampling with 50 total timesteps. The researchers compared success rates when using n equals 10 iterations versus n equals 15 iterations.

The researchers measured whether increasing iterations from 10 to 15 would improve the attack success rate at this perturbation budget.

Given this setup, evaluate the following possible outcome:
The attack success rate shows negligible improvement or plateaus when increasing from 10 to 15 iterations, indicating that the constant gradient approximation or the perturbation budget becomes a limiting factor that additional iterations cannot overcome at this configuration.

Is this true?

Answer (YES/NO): NO